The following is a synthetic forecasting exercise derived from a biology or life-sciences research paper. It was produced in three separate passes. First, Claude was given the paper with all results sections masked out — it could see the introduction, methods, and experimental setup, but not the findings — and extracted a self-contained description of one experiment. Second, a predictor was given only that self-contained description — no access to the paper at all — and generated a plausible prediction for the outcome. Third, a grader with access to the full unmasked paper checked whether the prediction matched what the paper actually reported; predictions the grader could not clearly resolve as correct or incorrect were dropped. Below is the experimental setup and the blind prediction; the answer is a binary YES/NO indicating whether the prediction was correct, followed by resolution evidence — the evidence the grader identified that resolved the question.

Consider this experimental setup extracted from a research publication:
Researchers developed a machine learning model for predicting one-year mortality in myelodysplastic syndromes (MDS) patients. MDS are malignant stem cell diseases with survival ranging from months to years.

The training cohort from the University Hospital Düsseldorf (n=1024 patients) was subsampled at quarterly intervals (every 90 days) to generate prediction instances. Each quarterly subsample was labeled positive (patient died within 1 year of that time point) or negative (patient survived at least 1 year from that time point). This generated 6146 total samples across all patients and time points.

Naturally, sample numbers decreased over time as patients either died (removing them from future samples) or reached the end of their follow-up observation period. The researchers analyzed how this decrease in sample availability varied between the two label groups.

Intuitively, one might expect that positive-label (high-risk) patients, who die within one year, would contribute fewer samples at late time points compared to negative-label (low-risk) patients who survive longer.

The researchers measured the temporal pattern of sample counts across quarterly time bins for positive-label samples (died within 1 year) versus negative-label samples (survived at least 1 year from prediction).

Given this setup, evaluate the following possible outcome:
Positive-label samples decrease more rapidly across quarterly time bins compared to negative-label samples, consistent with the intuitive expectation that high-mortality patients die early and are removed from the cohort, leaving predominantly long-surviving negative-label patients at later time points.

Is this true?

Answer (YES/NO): NO